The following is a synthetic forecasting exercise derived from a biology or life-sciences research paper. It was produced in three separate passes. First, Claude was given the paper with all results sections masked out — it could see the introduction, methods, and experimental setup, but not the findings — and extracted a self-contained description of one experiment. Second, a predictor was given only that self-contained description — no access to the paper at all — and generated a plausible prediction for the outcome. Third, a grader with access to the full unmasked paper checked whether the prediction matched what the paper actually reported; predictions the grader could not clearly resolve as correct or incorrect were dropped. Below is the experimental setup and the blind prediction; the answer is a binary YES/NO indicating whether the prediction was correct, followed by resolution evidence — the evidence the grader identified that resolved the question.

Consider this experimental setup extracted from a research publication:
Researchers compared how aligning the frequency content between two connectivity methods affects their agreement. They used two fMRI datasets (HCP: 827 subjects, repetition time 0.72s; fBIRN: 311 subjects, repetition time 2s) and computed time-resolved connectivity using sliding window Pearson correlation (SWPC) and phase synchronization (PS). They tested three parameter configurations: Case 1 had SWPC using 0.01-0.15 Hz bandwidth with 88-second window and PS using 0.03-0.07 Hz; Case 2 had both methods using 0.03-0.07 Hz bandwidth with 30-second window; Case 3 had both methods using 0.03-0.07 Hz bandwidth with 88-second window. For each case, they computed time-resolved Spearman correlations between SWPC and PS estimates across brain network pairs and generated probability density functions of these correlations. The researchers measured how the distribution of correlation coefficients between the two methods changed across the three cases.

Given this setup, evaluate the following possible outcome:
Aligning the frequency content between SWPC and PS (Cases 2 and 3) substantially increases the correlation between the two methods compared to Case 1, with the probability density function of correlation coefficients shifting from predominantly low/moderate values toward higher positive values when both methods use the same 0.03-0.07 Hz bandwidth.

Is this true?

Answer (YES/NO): YES